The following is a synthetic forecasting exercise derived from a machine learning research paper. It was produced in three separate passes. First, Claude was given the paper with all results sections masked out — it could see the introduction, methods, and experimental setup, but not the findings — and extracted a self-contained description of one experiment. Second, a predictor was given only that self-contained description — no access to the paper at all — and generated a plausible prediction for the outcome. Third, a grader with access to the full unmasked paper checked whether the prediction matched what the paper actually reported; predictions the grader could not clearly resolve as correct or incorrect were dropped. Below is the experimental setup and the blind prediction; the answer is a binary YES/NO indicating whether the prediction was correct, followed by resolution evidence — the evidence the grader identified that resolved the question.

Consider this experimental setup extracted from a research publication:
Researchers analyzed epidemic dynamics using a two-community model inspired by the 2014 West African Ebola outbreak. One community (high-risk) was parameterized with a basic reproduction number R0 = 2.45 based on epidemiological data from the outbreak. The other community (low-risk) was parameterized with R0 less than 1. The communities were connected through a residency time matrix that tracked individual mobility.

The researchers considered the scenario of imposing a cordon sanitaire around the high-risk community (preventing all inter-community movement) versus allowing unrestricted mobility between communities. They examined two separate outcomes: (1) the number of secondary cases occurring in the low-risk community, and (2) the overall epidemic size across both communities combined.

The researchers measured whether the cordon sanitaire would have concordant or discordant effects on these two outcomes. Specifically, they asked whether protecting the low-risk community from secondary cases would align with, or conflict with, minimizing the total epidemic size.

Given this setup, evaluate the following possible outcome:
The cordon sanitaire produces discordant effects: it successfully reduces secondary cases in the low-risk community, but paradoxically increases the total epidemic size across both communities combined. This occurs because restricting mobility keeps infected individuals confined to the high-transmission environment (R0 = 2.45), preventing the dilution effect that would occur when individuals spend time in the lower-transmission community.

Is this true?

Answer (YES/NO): YES